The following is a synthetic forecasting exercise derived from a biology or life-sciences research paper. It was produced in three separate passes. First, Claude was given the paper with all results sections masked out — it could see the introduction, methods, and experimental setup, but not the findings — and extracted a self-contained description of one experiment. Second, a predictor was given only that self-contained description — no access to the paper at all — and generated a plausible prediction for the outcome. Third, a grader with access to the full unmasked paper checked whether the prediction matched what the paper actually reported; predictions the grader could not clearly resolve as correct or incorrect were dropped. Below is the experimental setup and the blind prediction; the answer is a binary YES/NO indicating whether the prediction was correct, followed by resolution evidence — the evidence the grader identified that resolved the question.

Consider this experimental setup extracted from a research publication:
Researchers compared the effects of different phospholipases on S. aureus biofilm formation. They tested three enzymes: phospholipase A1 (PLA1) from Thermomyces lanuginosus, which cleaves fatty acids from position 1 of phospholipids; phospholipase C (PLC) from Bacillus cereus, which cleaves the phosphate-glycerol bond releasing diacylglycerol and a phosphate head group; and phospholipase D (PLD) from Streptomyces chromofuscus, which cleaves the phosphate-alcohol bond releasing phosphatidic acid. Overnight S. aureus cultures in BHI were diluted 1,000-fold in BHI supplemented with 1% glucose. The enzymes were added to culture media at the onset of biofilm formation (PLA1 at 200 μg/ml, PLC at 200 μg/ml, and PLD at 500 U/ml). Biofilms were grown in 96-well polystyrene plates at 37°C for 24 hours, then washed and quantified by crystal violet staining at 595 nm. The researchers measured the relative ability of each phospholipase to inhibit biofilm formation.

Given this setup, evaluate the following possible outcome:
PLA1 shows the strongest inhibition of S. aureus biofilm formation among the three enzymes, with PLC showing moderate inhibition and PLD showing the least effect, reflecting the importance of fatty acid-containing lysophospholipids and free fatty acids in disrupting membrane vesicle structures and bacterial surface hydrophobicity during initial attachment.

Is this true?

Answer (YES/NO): NO